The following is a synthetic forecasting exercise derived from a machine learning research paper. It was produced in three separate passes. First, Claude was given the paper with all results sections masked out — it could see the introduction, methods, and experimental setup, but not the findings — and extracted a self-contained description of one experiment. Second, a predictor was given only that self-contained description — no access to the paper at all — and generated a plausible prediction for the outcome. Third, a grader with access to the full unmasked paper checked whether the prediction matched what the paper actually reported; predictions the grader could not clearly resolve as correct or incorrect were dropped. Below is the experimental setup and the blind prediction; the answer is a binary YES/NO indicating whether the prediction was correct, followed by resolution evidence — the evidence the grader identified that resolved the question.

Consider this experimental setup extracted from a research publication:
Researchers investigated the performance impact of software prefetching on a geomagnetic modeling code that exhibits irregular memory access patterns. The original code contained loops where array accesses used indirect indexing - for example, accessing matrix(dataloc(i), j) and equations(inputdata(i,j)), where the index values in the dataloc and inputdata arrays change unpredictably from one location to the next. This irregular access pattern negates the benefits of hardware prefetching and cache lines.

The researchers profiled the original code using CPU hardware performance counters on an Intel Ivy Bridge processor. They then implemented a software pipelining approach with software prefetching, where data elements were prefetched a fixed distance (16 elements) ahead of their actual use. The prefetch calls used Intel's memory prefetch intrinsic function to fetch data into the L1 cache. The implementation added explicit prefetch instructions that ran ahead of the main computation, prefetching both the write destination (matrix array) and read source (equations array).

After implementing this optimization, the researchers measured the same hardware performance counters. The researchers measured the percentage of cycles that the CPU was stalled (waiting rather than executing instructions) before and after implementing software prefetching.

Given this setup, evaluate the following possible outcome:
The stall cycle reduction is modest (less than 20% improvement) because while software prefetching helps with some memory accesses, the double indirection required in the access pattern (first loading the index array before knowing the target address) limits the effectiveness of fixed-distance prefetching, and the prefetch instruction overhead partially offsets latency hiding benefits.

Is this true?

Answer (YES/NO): NO